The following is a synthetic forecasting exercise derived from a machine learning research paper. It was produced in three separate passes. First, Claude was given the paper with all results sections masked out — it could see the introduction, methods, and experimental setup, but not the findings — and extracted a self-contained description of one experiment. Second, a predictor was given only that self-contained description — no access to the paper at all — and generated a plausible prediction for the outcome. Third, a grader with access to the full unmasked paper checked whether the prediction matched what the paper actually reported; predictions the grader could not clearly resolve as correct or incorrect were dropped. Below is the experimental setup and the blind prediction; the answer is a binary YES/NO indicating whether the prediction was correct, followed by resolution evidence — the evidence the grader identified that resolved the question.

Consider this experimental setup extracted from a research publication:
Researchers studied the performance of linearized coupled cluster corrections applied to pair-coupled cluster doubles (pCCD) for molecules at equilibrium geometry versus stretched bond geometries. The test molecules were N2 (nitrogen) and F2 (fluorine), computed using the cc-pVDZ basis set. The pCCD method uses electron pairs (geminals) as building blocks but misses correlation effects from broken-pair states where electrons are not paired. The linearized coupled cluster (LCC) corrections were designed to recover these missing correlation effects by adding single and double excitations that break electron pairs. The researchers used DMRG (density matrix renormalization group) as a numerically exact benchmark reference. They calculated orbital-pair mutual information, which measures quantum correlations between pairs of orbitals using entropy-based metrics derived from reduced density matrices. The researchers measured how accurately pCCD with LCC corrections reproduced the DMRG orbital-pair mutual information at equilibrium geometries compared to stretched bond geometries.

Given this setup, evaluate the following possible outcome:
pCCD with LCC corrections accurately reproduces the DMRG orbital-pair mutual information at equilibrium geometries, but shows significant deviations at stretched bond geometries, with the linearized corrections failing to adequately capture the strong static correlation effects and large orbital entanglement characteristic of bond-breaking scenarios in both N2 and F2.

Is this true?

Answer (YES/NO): YES